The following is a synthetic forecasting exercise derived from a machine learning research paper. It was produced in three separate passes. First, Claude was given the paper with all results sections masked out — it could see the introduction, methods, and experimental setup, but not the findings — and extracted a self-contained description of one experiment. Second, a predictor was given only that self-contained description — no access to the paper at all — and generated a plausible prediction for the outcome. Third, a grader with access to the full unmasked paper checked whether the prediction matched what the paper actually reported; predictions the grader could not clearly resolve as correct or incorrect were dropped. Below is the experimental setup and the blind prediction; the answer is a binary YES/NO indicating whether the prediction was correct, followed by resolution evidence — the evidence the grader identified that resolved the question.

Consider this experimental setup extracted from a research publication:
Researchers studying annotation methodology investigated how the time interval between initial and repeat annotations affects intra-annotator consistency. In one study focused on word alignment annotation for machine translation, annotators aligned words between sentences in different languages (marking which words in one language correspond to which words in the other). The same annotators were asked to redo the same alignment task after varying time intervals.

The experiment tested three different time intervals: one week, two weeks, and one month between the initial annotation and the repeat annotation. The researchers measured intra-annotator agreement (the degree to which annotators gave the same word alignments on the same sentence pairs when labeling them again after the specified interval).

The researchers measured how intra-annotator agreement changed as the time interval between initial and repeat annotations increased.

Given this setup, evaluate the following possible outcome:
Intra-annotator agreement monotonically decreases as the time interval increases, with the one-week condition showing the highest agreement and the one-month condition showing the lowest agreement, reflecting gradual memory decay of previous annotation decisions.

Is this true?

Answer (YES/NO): YES